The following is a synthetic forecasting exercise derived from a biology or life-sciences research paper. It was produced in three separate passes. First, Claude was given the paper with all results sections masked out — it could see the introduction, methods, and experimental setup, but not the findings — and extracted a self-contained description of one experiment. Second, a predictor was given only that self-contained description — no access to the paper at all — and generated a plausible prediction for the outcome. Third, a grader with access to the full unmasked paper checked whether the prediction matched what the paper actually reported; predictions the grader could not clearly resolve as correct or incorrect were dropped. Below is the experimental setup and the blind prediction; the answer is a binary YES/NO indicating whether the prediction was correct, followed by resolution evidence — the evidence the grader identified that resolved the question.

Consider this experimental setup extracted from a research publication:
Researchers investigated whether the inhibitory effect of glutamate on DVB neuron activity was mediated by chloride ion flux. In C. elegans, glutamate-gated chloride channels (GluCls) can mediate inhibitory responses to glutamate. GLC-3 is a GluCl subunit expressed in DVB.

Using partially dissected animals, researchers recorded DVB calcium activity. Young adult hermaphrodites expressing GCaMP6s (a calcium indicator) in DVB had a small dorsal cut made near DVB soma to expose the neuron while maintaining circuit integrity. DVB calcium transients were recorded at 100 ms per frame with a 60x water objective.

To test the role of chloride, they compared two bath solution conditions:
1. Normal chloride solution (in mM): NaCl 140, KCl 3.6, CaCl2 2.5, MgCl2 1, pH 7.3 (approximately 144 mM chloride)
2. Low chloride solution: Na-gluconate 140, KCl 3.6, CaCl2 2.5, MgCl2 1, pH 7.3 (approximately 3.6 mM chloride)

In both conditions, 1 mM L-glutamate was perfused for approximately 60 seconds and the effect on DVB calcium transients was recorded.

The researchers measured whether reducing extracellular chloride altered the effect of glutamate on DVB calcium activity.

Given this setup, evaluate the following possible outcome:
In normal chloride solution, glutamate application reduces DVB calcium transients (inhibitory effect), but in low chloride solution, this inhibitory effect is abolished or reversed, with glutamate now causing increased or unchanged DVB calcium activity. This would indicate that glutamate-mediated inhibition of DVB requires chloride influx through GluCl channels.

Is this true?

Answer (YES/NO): YES